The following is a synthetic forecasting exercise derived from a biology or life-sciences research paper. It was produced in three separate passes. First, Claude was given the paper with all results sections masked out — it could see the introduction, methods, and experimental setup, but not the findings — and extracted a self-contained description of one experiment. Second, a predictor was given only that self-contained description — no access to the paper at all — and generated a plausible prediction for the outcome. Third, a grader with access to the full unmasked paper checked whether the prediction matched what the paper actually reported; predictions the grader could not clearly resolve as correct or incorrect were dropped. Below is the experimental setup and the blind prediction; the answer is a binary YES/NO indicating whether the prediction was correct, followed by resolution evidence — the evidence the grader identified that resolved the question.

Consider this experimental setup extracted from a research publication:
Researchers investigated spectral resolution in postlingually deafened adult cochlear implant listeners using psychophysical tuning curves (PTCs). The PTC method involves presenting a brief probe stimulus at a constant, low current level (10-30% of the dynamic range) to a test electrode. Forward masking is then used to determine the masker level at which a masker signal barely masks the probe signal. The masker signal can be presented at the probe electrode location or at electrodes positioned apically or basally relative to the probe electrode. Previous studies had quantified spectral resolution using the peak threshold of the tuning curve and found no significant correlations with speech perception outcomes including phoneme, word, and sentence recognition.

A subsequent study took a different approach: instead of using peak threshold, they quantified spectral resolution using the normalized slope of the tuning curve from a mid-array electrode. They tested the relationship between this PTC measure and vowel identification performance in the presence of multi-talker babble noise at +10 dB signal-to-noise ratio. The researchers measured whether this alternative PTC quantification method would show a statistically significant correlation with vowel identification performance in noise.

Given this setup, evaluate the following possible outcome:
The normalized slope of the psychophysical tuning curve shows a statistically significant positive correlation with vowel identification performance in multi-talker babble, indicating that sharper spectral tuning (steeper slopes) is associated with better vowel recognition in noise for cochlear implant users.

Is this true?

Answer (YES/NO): YES